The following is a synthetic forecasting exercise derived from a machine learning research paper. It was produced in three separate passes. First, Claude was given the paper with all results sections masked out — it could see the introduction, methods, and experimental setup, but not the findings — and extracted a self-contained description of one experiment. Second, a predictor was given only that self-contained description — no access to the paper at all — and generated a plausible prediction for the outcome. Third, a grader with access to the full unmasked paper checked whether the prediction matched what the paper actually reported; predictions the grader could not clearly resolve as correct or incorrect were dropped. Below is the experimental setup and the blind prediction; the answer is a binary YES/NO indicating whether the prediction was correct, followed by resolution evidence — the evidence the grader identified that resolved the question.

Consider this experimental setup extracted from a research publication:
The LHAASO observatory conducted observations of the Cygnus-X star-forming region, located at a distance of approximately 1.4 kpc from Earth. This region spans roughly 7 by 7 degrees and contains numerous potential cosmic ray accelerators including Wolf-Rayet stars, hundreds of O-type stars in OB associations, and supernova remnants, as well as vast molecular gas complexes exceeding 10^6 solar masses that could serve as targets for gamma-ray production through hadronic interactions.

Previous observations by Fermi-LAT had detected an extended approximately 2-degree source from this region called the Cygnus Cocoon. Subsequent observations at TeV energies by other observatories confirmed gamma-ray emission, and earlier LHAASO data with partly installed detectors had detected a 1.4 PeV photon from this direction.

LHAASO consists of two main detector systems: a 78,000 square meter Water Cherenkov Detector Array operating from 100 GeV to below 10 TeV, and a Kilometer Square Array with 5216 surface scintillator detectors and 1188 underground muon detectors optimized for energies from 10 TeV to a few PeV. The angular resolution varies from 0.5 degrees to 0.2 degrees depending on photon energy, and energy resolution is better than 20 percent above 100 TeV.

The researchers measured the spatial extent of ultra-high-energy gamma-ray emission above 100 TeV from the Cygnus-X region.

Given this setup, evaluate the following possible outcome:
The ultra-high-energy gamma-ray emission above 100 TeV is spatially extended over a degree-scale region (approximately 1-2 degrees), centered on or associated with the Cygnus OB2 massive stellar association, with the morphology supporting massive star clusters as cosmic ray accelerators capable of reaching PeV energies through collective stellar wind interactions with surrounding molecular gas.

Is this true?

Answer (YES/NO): NO